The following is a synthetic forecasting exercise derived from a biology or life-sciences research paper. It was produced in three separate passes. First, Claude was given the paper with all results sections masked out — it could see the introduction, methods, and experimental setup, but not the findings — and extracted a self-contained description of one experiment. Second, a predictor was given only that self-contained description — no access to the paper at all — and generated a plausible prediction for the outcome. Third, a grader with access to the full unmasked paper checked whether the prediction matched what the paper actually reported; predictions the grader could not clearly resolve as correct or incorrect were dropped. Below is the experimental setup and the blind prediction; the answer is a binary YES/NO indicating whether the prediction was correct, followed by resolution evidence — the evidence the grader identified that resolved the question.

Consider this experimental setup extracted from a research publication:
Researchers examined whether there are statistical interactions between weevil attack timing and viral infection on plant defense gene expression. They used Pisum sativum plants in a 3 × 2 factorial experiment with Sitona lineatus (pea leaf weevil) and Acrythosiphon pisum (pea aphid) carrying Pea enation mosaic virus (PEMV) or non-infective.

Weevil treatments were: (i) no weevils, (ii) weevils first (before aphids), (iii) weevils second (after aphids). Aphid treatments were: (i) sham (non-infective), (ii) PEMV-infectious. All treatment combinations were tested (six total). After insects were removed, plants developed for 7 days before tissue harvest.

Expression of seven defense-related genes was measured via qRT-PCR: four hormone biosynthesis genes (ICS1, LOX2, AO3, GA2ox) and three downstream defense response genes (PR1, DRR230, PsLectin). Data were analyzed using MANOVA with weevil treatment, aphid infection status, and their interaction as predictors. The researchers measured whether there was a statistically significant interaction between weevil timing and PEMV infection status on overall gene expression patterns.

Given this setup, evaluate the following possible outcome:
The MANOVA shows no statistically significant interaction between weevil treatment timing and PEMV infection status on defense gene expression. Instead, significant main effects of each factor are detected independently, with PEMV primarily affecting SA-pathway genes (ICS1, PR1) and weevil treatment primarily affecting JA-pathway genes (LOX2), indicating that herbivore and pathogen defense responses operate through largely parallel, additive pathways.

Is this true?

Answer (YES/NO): NO